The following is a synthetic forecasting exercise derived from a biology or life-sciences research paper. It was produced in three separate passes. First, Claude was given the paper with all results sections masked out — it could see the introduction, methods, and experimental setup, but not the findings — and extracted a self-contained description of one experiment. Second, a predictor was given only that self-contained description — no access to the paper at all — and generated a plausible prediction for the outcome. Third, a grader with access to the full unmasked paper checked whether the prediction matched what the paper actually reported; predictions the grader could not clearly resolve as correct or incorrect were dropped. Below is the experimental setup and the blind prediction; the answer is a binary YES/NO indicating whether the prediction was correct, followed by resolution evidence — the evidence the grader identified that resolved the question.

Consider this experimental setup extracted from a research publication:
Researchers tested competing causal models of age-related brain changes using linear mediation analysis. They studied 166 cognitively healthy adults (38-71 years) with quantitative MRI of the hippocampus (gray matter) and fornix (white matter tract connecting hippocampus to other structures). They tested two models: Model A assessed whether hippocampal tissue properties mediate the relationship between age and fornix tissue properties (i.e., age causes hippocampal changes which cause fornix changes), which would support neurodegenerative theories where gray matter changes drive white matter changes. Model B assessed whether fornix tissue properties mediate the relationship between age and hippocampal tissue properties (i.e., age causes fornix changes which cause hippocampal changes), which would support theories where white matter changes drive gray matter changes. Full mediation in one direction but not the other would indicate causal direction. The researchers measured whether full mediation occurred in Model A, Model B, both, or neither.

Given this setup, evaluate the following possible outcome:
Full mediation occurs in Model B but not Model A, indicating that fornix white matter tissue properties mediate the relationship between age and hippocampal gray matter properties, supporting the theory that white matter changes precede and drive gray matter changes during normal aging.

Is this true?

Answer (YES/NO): YES